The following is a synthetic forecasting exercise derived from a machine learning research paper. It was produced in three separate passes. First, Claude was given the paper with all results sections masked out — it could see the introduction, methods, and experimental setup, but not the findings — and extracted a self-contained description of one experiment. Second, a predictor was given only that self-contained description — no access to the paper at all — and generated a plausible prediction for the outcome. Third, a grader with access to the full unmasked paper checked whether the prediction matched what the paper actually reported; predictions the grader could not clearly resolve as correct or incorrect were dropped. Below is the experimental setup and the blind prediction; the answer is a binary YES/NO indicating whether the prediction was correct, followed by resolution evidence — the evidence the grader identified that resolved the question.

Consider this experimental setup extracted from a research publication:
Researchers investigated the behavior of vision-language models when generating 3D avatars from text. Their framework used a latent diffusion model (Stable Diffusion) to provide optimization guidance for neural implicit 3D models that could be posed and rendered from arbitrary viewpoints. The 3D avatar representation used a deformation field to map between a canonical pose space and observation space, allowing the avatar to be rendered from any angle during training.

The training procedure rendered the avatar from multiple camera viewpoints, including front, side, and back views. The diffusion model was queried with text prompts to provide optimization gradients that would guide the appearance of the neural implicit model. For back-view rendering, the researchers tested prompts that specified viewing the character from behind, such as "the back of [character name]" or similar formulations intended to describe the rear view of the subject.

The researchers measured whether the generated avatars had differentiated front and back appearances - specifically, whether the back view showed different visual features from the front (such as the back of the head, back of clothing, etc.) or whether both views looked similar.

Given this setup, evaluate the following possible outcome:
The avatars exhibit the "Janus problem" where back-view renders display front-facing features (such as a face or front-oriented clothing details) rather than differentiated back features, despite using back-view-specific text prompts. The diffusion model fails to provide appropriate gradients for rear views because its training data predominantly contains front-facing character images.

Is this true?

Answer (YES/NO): YES